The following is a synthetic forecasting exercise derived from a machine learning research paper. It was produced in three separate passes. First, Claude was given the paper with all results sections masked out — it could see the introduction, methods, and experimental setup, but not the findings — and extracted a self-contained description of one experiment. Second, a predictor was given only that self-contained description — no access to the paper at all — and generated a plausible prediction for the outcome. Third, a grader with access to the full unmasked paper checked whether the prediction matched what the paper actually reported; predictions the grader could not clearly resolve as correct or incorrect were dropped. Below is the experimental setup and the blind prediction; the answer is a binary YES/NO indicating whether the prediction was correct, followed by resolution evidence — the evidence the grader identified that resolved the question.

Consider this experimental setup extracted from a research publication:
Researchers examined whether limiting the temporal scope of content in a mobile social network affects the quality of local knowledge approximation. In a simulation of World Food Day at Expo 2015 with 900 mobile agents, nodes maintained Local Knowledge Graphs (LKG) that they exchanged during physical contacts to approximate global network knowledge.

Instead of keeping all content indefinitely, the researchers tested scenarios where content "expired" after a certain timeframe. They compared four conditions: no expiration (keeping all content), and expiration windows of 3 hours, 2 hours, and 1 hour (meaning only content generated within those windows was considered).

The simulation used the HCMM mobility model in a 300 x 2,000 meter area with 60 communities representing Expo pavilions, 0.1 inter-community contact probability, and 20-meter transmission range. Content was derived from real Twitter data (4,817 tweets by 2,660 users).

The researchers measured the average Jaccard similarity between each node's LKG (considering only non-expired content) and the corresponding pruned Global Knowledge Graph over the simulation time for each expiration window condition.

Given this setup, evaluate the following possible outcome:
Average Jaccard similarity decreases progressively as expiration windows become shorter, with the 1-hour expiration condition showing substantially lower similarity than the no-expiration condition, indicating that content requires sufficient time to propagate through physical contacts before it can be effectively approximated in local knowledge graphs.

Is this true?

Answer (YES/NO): NO